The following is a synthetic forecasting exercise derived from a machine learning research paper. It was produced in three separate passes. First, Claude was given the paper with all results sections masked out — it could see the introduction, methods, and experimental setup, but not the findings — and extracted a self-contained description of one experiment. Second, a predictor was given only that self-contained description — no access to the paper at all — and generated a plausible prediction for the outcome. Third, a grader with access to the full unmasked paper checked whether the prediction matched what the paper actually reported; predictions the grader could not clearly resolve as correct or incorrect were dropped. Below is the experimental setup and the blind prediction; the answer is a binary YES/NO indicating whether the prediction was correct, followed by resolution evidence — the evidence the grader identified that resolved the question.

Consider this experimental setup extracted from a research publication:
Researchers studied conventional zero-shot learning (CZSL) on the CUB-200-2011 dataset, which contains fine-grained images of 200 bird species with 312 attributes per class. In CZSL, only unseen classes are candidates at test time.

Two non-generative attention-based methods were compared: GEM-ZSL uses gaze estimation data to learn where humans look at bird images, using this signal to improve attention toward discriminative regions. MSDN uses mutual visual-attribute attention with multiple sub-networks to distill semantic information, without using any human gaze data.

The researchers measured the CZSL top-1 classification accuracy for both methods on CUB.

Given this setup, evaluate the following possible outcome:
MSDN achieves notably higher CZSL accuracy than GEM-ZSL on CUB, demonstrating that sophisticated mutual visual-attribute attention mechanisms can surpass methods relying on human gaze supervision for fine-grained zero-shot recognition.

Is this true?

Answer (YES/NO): NO